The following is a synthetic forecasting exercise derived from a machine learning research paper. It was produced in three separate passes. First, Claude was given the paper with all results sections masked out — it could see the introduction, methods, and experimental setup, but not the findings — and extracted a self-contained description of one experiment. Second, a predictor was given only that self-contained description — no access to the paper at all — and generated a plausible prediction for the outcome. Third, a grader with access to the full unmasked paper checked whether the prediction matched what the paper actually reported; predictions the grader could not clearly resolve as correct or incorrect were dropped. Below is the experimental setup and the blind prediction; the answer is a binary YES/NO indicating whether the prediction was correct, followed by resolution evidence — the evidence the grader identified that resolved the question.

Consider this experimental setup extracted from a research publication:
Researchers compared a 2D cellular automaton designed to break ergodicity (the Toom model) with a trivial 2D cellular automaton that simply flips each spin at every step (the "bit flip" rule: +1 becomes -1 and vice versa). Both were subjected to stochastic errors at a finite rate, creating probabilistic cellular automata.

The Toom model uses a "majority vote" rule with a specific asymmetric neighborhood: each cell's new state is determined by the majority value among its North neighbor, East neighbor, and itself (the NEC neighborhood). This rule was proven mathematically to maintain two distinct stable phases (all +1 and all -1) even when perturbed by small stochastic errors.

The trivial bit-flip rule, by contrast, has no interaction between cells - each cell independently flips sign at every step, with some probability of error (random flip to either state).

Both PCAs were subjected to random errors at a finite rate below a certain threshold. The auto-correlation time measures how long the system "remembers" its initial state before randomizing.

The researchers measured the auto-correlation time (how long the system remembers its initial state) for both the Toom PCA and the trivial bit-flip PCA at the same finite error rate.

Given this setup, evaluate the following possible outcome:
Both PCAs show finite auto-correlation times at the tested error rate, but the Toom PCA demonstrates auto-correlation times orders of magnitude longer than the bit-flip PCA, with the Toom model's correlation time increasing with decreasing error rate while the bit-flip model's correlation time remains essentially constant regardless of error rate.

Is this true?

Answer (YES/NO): NO